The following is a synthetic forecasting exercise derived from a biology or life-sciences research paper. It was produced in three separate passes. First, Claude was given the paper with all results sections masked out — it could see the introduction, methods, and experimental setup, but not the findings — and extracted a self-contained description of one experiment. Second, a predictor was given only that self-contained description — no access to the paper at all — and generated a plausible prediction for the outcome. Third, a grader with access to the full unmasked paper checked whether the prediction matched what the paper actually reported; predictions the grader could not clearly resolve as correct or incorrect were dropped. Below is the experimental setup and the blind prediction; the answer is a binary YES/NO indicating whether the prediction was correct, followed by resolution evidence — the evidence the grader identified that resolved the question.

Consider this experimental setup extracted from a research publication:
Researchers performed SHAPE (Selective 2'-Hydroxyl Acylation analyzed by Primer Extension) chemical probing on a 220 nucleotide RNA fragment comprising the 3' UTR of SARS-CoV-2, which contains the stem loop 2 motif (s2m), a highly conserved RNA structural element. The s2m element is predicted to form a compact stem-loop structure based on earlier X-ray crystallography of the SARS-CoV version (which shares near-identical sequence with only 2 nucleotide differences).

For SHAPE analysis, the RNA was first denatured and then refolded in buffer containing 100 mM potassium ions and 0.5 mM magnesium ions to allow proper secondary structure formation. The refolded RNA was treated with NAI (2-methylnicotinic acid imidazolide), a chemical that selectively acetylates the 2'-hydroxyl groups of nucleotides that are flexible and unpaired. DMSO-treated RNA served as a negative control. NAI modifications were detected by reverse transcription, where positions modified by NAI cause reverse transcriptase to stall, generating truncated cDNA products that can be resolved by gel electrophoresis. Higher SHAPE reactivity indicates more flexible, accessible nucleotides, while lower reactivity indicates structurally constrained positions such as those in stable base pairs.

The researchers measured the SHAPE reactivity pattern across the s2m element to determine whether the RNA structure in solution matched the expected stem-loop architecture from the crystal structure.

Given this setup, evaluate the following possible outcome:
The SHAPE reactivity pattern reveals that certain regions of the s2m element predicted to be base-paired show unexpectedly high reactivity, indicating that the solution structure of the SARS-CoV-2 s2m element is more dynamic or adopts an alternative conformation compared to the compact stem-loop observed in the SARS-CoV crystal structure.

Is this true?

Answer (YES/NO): NO